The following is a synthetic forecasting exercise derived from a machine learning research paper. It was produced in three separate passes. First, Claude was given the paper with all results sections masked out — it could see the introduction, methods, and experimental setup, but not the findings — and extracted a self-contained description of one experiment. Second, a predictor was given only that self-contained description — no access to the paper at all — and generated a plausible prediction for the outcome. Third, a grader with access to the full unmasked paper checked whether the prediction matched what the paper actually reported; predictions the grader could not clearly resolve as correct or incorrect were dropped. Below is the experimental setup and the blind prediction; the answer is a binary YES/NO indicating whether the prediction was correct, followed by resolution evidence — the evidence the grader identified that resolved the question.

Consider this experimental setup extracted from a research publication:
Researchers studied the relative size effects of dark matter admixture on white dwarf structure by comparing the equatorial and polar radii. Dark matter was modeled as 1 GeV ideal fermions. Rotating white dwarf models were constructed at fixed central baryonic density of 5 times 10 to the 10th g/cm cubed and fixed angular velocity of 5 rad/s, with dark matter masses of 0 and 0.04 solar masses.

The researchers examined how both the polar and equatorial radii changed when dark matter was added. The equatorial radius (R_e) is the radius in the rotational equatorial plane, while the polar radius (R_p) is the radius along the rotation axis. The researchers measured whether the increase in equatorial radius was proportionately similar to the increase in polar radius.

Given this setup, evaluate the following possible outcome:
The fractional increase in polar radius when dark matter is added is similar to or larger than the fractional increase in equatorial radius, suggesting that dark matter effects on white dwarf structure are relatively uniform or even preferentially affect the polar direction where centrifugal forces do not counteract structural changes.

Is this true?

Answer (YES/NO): NO